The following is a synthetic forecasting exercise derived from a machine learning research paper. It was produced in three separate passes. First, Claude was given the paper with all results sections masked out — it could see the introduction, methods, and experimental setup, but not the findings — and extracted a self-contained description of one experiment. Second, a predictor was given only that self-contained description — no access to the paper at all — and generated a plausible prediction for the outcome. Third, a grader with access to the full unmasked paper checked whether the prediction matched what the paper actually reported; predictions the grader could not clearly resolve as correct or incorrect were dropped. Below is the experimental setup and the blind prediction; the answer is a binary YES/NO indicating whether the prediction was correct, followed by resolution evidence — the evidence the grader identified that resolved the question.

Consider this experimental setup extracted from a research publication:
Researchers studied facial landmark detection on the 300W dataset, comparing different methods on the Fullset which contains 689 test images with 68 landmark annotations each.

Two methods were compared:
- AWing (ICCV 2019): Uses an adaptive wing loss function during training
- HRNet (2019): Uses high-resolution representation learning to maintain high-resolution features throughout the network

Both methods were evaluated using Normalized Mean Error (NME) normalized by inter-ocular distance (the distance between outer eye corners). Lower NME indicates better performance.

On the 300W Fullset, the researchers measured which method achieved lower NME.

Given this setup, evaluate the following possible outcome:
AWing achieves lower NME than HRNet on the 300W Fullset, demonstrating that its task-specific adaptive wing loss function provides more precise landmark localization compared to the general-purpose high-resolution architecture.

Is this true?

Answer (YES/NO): YES